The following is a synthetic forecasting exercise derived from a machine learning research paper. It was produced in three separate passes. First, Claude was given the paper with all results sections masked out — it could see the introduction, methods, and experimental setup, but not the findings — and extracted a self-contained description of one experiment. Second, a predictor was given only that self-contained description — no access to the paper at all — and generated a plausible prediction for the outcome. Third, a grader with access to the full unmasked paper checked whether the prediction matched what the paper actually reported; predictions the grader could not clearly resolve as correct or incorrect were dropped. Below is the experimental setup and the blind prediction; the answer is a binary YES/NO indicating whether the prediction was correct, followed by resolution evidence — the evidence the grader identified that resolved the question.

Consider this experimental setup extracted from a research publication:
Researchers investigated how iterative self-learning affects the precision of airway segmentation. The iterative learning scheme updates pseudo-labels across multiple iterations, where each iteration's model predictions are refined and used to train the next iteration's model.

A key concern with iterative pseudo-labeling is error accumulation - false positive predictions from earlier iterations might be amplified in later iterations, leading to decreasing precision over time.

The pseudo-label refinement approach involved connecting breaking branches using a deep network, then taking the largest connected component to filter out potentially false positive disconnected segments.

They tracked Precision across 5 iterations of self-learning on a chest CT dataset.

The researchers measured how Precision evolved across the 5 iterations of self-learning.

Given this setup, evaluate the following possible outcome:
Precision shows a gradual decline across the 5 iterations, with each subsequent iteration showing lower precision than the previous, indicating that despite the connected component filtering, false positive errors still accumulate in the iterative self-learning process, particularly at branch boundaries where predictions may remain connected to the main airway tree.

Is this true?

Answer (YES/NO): NO